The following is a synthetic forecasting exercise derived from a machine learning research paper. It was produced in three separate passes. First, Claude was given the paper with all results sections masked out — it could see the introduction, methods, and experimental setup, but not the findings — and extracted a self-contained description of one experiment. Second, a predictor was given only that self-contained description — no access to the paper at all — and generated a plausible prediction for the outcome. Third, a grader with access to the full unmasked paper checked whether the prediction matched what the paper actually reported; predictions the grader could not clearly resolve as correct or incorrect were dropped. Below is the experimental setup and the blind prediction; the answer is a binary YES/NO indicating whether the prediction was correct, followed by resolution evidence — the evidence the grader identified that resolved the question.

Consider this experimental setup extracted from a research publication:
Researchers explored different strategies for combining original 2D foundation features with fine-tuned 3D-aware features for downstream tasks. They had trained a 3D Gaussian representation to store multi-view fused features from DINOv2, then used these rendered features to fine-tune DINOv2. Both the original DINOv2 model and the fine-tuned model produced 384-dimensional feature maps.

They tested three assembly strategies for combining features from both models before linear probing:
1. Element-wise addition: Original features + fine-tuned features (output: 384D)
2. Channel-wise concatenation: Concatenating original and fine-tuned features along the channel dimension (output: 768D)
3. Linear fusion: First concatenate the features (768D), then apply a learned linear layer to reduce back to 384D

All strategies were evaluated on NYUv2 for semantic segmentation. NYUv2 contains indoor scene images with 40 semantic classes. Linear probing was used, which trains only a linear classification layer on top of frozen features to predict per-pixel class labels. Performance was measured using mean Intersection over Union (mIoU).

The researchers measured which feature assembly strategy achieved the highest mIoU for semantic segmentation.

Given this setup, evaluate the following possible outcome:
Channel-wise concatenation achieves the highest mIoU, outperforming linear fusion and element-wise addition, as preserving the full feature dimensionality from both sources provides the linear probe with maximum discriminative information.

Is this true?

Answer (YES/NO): YES